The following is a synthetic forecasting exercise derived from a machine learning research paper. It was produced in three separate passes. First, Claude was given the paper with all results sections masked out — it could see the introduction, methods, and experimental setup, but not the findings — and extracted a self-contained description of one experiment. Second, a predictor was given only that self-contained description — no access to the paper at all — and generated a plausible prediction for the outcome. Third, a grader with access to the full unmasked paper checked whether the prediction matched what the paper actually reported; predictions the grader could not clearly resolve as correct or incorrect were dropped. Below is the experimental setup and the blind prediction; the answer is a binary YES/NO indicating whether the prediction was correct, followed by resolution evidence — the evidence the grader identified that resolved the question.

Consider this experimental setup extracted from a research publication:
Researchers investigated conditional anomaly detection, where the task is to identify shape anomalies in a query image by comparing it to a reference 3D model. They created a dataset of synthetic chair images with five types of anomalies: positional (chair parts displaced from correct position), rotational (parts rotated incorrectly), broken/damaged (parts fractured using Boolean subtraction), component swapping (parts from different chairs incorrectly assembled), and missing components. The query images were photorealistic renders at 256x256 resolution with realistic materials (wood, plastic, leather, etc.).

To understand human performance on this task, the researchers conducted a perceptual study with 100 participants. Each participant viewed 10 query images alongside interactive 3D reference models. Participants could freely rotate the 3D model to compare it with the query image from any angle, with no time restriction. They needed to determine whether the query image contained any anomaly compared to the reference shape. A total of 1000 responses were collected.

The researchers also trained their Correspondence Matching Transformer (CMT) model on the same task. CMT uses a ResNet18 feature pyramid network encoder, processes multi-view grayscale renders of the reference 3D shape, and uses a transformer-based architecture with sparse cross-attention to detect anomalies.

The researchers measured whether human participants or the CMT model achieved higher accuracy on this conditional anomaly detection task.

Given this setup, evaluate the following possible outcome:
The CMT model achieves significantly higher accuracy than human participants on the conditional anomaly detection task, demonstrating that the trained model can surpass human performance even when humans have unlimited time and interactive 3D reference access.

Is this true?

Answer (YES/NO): NO